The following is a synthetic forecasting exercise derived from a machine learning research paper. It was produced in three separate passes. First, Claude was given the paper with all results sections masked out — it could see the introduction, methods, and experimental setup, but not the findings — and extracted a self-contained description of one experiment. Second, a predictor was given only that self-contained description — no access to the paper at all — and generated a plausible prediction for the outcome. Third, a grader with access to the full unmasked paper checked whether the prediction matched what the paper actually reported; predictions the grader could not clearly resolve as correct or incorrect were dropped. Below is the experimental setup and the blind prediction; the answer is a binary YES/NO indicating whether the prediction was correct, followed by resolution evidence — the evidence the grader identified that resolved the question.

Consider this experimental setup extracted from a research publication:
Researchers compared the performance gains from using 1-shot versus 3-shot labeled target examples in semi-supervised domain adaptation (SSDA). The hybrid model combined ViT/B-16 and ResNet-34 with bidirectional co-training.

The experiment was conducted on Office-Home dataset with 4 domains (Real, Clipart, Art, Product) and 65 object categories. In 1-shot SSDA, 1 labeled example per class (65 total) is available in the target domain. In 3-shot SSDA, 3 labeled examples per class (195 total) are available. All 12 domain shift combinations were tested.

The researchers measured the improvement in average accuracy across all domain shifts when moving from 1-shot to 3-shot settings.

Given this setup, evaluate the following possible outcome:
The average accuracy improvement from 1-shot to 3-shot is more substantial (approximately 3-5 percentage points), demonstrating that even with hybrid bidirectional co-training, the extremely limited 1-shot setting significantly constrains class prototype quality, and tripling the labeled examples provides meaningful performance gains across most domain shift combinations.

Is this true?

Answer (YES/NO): NO